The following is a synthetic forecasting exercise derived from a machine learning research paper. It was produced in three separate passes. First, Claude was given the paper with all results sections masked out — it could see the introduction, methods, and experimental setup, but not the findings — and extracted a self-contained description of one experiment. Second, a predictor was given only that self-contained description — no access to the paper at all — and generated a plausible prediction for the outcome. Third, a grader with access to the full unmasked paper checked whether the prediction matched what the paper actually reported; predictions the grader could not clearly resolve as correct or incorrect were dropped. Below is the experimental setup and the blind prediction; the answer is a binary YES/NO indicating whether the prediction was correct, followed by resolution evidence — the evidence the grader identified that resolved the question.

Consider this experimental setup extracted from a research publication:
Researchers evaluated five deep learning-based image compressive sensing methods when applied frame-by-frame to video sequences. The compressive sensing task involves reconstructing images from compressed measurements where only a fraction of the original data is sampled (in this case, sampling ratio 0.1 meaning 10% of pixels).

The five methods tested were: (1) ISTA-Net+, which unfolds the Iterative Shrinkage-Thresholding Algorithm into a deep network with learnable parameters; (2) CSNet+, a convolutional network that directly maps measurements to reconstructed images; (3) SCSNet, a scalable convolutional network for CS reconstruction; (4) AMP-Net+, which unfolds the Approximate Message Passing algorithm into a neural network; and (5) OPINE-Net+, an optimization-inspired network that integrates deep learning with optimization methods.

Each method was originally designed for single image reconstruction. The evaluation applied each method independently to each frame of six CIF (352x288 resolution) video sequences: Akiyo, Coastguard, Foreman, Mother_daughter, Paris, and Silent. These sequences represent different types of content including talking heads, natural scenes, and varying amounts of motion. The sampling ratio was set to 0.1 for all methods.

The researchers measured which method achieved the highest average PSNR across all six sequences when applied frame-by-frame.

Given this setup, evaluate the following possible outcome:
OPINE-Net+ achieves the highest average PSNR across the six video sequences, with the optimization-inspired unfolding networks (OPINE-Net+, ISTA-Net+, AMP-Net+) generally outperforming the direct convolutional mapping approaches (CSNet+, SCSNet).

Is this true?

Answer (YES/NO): NO